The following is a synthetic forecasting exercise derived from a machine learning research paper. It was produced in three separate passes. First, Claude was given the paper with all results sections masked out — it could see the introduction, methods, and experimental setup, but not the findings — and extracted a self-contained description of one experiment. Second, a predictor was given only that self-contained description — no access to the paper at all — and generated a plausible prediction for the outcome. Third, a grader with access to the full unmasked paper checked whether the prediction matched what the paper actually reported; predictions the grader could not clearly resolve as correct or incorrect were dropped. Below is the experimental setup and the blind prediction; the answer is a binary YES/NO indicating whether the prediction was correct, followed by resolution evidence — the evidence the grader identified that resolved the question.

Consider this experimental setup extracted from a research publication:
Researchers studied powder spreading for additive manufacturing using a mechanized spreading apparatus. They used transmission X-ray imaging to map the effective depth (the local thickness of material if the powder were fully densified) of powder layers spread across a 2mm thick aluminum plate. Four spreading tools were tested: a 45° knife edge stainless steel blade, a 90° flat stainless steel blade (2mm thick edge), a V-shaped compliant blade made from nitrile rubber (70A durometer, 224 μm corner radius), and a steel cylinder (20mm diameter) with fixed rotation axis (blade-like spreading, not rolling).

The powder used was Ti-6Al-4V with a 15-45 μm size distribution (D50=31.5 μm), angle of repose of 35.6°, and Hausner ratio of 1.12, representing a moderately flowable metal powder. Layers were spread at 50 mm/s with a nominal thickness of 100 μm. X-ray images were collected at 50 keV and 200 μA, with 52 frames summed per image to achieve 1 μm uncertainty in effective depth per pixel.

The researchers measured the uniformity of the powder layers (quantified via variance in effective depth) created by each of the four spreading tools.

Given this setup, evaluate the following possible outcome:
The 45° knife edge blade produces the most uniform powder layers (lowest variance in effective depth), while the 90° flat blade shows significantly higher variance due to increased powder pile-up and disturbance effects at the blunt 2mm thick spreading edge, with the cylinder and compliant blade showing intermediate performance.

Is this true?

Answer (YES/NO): NO